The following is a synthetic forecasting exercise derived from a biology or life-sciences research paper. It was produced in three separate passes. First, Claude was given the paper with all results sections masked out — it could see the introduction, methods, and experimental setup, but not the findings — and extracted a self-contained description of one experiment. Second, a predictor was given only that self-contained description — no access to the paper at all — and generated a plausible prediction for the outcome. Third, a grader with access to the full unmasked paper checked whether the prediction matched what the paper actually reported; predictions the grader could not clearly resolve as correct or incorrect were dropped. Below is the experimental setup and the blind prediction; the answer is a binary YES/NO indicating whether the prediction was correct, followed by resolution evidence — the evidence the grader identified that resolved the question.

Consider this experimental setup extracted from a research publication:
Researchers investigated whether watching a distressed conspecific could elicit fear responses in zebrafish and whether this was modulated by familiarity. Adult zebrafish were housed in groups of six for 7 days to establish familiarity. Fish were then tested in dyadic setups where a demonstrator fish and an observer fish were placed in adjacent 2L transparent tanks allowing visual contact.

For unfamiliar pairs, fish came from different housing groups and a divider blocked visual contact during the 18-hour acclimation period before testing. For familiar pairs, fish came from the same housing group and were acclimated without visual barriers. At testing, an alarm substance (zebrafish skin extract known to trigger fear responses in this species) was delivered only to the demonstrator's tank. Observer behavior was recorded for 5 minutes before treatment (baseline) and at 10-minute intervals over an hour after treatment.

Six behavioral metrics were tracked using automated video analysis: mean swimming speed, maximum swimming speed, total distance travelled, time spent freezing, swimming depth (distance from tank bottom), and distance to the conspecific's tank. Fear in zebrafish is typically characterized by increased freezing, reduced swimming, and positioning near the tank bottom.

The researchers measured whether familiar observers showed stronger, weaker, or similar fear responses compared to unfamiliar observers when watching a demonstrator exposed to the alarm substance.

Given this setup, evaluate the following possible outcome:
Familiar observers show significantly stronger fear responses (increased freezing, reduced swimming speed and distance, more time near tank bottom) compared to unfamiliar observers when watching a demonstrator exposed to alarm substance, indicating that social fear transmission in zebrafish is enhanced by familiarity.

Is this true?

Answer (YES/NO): NO